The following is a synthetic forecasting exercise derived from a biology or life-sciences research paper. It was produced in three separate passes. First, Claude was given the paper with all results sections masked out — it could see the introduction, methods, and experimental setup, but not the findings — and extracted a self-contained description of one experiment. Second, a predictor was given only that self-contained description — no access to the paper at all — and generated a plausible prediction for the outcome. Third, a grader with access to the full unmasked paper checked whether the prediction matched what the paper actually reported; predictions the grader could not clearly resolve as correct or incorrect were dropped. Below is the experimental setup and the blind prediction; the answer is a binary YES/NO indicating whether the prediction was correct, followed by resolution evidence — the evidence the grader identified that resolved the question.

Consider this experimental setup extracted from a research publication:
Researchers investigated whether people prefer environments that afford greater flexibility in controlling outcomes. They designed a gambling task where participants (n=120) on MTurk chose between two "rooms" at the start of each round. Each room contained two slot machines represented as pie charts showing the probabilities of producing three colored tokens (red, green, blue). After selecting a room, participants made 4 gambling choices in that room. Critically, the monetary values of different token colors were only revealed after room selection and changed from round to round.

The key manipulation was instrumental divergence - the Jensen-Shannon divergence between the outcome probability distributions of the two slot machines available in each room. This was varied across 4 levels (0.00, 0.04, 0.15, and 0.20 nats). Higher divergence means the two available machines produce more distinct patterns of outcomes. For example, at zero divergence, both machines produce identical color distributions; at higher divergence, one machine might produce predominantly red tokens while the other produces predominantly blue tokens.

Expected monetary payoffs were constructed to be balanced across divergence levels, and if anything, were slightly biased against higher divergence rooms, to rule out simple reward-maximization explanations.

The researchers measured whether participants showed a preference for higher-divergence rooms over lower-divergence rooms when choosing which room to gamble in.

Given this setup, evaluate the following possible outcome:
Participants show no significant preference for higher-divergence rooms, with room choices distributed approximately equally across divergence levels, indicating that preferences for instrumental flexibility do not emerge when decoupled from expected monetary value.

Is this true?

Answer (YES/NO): NO